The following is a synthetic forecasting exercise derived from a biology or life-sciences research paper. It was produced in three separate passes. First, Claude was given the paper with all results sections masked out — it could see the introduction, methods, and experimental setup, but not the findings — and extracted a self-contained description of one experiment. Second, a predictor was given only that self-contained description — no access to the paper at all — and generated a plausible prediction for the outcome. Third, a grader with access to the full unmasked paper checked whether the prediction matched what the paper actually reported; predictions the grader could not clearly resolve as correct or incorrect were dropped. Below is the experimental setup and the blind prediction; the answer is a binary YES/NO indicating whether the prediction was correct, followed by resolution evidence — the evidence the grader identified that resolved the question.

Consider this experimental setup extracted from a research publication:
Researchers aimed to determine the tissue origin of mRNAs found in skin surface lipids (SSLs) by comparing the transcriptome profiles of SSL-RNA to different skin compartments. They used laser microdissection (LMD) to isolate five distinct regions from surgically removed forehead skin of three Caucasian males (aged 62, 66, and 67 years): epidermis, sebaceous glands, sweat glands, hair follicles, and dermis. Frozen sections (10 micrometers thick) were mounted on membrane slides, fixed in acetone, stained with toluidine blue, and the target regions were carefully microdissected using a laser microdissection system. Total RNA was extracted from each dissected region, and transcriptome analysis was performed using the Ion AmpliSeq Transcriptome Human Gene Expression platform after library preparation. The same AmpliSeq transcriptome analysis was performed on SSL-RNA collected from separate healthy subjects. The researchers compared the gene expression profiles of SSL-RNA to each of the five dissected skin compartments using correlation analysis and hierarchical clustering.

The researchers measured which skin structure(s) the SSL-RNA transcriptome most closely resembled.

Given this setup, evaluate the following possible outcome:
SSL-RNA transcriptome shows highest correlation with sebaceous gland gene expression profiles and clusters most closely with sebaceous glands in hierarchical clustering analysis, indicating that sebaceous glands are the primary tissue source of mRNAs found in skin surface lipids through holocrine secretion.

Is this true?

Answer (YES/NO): NO